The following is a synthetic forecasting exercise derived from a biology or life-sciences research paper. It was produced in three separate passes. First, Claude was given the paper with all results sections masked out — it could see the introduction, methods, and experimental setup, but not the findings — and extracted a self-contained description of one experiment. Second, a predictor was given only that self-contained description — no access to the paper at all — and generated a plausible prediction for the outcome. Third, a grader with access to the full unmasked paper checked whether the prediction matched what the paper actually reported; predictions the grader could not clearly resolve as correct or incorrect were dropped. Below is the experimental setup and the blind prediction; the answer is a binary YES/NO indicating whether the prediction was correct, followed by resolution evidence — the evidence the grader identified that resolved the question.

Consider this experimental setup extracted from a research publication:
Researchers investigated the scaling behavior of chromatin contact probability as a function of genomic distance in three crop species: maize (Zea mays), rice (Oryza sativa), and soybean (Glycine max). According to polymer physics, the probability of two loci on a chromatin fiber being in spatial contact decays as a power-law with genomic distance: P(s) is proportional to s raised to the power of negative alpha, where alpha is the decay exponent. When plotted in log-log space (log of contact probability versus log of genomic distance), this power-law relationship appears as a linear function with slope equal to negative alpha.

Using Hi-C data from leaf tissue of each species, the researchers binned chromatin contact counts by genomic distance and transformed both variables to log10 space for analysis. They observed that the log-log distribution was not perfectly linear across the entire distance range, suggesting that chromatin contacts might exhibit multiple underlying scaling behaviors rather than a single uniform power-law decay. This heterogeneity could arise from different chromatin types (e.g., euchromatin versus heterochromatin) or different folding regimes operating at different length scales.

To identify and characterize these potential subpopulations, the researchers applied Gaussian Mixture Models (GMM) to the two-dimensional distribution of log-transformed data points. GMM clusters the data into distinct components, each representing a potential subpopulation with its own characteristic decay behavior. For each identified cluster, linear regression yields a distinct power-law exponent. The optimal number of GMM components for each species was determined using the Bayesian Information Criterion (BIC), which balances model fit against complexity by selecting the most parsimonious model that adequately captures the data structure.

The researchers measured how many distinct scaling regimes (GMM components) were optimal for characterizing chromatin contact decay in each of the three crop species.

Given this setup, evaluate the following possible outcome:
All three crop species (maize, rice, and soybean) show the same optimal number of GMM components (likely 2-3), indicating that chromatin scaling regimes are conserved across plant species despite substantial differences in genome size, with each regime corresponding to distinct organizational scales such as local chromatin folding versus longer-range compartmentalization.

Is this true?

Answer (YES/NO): NO